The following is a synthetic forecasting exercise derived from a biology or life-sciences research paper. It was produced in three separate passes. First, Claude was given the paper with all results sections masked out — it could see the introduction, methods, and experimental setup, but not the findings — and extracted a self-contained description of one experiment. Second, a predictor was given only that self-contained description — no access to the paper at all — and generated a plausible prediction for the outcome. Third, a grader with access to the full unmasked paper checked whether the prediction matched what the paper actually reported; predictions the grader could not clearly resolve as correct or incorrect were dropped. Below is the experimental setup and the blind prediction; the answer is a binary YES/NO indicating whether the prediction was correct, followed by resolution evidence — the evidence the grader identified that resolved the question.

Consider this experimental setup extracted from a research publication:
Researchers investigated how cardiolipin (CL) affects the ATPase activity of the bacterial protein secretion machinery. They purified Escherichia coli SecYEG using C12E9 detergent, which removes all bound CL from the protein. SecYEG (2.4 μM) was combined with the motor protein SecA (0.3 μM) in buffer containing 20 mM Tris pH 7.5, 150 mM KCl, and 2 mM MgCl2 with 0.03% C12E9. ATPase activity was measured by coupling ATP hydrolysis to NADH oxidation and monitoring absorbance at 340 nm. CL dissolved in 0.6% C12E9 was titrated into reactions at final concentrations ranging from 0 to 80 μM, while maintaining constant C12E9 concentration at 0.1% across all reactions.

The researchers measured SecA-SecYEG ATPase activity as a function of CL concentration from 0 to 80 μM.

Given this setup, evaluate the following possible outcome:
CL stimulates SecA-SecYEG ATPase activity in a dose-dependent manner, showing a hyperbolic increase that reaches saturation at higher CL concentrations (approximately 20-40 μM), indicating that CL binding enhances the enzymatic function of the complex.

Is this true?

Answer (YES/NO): NO